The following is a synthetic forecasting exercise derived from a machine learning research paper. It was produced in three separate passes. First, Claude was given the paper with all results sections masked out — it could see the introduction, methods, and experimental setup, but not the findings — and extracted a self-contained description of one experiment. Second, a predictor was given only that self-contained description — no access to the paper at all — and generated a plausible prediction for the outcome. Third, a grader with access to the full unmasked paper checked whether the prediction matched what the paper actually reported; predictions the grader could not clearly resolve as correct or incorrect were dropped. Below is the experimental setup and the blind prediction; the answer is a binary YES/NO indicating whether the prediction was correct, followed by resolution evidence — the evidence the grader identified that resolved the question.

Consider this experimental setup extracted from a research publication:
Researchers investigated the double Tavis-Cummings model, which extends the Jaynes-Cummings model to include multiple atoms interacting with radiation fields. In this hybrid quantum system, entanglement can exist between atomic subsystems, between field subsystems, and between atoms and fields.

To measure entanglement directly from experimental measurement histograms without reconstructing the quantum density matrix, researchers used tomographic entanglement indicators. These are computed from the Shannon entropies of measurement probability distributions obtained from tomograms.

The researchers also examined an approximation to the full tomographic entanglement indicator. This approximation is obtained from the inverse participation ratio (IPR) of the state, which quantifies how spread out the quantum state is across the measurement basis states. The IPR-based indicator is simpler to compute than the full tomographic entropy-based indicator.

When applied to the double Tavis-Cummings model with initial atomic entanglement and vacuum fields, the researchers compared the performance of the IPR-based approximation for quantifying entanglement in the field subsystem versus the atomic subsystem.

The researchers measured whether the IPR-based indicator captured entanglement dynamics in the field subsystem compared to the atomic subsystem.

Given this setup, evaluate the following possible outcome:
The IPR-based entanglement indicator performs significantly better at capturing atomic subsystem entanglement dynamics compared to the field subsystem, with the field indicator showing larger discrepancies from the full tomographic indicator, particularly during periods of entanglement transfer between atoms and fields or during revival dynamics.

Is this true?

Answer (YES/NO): NO